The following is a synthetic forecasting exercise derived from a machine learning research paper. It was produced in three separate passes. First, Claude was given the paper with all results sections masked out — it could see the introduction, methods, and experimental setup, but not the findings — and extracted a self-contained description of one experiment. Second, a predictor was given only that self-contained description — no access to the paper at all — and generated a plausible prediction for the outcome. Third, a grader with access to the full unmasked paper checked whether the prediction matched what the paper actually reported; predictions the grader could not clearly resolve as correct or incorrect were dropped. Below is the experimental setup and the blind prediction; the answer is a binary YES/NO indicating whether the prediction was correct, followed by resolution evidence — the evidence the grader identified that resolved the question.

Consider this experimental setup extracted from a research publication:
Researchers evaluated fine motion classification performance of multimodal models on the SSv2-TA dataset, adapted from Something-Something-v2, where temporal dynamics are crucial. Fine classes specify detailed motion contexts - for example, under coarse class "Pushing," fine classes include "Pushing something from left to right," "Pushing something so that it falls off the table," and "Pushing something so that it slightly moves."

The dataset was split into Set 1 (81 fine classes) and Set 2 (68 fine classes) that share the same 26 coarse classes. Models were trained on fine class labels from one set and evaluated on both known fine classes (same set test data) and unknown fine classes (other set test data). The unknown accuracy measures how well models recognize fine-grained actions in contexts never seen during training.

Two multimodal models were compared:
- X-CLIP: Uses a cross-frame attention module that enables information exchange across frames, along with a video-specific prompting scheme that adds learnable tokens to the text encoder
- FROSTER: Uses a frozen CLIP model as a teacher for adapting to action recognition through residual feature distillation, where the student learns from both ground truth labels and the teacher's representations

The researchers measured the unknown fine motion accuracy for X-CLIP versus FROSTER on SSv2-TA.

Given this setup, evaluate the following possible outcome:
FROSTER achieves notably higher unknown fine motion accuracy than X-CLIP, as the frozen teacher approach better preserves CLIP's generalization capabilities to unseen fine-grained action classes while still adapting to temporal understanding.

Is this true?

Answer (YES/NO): NO